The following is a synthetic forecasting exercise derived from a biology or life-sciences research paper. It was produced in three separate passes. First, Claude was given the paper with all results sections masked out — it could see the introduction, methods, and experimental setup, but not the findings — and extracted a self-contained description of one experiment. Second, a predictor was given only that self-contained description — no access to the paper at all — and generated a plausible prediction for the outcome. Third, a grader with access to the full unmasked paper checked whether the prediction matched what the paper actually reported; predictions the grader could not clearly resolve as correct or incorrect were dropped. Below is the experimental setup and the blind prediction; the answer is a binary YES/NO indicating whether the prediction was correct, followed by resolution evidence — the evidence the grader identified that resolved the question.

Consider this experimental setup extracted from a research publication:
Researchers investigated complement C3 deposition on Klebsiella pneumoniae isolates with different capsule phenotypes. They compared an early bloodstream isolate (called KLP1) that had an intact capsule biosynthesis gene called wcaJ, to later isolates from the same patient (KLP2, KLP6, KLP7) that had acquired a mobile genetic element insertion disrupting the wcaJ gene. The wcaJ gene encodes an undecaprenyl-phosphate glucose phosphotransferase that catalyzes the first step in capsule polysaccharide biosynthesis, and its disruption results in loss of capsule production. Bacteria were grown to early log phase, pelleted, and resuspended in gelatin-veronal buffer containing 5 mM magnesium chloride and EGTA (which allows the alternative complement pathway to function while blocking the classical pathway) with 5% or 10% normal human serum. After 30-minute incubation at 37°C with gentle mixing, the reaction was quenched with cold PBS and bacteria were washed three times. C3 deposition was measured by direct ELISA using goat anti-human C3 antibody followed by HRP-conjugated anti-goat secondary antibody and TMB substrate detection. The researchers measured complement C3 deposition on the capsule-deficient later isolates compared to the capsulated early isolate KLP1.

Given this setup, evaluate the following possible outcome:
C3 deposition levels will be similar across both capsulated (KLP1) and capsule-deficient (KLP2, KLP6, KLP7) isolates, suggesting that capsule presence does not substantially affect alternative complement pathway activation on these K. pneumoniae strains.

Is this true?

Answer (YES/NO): NO